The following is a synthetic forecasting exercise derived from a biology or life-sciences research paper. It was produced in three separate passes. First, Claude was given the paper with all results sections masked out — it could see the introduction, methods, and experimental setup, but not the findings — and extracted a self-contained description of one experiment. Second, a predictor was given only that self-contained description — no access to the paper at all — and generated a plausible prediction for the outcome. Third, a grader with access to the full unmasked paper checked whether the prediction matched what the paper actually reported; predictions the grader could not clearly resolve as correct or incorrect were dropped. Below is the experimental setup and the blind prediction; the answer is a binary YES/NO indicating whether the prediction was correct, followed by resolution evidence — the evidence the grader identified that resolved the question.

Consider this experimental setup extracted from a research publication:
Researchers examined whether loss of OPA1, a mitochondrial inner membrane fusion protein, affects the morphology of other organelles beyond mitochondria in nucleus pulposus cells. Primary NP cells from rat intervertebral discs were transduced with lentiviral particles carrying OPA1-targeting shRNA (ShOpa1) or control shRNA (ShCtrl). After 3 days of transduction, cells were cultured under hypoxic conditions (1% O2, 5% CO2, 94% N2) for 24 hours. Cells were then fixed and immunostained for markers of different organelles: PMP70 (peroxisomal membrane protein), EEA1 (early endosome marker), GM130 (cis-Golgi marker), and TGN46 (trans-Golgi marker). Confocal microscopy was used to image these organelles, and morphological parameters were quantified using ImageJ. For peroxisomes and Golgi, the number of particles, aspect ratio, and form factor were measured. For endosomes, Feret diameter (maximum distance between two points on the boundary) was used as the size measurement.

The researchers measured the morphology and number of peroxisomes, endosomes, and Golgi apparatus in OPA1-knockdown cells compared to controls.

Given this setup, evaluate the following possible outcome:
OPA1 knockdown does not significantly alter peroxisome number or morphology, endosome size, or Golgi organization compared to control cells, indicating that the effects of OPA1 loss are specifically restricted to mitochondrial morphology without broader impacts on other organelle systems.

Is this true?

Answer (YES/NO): NO